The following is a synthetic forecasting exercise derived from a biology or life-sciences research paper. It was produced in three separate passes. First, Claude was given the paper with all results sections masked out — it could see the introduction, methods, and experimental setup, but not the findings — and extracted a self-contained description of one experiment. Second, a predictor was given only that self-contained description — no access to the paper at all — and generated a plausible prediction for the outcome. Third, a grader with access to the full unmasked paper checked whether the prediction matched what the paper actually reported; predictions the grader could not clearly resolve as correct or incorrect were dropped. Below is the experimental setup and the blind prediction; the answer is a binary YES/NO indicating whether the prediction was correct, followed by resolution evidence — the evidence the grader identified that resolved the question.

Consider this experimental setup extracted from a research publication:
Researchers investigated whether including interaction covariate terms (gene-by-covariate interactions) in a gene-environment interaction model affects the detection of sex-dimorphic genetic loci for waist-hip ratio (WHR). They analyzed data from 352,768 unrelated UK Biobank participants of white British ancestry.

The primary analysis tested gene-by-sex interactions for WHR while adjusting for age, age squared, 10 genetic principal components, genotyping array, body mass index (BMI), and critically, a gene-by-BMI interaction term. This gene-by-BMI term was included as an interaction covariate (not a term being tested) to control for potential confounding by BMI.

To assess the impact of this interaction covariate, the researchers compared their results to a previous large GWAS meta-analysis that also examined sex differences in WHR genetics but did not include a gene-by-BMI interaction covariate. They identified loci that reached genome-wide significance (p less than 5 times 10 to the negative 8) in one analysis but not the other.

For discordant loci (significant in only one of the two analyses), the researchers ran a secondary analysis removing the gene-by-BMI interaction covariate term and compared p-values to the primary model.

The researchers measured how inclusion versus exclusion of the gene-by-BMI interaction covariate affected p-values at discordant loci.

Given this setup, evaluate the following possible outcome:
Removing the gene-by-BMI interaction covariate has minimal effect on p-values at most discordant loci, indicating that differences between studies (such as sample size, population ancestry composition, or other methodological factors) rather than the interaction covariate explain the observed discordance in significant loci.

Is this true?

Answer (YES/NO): YES